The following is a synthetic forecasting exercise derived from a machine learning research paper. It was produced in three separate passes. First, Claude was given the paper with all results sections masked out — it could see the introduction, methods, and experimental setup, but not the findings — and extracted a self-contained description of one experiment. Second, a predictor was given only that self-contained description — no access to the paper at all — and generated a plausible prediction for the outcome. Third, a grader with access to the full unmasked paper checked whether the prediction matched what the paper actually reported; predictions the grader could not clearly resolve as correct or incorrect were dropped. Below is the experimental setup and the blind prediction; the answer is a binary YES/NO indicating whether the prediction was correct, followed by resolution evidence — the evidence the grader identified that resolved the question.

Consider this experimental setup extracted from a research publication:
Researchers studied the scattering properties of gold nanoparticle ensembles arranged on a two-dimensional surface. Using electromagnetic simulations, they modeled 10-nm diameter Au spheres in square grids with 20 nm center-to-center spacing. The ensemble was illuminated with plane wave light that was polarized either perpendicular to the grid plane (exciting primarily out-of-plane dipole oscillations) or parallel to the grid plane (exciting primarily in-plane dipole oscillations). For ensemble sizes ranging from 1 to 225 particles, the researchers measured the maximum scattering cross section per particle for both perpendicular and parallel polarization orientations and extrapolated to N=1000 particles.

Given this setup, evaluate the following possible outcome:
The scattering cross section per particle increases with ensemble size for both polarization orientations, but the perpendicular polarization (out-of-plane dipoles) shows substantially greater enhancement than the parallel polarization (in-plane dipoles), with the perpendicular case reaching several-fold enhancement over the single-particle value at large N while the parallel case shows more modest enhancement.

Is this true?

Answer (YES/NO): NO